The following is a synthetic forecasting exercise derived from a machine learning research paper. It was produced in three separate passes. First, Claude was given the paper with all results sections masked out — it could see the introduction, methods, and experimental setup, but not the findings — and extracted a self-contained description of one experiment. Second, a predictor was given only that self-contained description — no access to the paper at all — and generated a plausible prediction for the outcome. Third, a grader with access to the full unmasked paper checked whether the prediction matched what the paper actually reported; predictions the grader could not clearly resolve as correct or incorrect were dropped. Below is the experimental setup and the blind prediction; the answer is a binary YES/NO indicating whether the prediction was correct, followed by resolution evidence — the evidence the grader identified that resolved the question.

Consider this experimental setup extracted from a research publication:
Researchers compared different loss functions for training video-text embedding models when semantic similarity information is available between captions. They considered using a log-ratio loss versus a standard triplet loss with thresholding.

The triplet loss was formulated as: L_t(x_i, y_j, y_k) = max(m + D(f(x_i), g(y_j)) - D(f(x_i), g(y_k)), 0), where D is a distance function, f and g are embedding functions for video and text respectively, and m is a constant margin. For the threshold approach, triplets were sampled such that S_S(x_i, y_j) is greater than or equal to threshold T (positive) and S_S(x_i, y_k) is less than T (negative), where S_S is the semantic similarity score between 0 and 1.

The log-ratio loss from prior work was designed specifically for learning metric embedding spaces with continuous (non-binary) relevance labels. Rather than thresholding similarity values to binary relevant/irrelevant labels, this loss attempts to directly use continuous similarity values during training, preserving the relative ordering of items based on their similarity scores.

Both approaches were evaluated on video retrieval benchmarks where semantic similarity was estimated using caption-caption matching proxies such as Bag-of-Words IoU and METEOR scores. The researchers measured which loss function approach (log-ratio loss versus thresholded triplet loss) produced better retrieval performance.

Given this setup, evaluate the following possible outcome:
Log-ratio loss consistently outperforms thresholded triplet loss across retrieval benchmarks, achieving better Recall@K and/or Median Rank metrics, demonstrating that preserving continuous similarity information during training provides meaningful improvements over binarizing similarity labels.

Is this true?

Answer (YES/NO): NO